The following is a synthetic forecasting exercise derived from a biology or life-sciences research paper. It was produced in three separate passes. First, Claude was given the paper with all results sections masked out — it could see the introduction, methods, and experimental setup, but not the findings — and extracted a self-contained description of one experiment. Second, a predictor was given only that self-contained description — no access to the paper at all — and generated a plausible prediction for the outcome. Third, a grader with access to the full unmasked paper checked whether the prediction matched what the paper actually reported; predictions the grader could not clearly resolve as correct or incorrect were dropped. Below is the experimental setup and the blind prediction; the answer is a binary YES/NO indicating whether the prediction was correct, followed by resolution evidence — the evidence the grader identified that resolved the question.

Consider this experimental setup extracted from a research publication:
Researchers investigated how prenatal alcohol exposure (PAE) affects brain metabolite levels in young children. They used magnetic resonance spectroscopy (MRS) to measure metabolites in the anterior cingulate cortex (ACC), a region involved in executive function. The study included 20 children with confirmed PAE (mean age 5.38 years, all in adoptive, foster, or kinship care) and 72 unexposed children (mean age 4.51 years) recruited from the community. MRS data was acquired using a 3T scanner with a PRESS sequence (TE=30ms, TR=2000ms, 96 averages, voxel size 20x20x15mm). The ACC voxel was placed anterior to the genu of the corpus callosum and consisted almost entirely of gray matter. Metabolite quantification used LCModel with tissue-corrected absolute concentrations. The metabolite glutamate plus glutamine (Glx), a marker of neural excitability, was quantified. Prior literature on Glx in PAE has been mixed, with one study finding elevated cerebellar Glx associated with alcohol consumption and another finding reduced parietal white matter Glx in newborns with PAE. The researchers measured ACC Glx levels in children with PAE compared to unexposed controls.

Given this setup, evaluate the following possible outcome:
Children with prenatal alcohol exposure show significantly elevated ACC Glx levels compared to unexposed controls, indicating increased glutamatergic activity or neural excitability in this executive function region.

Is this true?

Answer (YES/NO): NO